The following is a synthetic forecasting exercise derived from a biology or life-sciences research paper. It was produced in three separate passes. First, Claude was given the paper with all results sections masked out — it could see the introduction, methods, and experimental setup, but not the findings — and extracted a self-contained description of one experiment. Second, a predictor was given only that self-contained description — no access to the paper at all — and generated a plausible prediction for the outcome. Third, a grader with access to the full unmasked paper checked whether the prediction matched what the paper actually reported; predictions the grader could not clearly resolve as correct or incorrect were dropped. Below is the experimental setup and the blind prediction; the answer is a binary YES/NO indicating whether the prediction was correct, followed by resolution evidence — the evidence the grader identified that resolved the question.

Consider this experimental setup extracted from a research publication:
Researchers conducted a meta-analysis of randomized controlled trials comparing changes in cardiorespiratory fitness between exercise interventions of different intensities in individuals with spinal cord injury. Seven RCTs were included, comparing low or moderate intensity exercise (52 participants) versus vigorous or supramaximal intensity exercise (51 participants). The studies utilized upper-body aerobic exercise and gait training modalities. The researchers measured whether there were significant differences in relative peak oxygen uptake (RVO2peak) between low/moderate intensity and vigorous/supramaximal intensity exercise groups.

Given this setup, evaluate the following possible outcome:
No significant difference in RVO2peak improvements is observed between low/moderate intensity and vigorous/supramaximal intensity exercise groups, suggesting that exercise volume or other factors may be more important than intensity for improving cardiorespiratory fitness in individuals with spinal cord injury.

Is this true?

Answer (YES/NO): YES